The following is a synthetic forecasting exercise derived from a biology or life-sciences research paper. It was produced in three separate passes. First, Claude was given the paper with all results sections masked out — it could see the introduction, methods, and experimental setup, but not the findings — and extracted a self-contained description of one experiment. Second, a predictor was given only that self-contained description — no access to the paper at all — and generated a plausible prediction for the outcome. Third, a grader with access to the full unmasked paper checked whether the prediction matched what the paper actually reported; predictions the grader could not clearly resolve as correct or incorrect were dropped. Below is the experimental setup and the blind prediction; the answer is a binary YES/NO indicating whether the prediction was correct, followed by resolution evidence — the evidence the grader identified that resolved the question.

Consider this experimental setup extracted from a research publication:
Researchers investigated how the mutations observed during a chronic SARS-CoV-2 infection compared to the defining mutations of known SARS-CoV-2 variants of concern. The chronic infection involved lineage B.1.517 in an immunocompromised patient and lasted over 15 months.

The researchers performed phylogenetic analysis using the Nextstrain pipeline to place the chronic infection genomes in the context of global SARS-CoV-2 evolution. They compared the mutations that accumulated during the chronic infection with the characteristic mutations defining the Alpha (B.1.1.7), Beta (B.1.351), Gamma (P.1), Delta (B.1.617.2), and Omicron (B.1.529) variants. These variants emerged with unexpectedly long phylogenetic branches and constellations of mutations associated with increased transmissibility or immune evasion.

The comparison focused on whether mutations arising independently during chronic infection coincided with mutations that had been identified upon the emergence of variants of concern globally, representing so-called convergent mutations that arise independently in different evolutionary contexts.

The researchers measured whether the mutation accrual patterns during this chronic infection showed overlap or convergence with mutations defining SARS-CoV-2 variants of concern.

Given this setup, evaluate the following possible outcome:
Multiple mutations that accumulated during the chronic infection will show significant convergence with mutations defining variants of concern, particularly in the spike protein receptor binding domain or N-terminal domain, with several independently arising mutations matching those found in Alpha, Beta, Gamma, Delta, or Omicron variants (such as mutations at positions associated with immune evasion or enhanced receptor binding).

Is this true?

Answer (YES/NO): YES